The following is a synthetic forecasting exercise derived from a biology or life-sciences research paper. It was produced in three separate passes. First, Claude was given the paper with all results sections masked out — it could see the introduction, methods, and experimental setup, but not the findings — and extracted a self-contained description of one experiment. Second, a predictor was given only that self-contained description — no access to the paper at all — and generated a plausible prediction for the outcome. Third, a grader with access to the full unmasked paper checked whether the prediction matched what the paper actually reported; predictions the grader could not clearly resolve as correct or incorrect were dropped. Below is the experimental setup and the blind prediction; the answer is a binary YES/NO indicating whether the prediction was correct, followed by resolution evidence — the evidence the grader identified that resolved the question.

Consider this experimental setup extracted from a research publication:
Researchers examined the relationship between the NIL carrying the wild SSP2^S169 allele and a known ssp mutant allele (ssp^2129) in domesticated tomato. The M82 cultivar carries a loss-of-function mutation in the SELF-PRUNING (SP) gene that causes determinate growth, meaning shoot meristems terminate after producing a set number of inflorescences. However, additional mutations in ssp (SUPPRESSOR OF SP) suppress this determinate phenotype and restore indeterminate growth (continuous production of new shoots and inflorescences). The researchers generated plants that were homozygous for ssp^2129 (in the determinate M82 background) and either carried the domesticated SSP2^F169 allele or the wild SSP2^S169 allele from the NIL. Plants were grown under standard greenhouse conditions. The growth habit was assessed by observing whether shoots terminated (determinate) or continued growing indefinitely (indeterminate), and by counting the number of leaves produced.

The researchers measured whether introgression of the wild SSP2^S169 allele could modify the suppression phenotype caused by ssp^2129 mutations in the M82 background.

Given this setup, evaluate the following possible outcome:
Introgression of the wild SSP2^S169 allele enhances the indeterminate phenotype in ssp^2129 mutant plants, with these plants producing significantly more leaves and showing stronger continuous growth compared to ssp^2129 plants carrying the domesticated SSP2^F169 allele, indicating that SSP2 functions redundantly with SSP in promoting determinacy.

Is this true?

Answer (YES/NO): NO